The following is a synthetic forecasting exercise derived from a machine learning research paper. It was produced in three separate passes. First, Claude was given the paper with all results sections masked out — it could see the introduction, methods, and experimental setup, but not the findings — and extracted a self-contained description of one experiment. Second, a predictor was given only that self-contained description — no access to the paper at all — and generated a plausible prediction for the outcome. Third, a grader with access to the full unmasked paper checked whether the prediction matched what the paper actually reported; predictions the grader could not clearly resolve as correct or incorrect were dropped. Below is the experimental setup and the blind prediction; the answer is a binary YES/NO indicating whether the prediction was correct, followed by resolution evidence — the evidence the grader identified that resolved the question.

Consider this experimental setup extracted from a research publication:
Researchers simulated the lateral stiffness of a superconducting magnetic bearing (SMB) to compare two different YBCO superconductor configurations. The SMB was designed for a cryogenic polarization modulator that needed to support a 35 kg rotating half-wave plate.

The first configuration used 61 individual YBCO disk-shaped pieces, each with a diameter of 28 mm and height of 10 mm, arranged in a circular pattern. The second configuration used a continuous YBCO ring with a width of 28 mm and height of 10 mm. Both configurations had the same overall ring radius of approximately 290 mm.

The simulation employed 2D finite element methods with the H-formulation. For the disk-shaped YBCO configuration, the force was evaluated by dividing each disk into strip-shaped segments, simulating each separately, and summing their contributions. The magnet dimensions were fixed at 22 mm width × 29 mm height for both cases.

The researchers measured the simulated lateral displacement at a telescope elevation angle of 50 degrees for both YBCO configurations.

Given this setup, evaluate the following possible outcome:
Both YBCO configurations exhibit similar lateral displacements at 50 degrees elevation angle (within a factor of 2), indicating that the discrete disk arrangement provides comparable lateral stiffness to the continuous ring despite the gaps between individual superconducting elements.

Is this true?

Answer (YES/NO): YES